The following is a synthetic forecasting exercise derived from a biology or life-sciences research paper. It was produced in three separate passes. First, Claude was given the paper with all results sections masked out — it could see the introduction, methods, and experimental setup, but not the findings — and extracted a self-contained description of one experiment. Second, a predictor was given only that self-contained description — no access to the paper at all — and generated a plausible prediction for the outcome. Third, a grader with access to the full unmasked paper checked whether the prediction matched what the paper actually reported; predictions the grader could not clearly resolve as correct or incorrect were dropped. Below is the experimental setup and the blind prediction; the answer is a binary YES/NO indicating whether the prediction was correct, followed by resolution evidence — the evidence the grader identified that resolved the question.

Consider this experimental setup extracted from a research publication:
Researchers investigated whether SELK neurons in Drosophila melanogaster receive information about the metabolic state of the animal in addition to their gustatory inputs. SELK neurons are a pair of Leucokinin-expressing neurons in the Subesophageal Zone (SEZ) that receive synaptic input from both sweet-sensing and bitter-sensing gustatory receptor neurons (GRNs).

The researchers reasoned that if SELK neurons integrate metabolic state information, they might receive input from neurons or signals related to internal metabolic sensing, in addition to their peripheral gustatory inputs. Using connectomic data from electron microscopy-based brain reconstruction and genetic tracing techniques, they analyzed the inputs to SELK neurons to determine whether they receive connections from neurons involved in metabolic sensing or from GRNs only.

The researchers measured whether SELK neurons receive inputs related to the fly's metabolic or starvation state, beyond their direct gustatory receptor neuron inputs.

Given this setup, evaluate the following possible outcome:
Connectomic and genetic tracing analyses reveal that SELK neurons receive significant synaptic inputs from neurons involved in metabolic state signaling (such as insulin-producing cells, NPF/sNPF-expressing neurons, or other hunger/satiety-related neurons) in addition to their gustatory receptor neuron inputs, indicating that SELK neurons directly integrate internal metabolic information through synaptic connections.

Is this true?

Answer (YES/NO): NO